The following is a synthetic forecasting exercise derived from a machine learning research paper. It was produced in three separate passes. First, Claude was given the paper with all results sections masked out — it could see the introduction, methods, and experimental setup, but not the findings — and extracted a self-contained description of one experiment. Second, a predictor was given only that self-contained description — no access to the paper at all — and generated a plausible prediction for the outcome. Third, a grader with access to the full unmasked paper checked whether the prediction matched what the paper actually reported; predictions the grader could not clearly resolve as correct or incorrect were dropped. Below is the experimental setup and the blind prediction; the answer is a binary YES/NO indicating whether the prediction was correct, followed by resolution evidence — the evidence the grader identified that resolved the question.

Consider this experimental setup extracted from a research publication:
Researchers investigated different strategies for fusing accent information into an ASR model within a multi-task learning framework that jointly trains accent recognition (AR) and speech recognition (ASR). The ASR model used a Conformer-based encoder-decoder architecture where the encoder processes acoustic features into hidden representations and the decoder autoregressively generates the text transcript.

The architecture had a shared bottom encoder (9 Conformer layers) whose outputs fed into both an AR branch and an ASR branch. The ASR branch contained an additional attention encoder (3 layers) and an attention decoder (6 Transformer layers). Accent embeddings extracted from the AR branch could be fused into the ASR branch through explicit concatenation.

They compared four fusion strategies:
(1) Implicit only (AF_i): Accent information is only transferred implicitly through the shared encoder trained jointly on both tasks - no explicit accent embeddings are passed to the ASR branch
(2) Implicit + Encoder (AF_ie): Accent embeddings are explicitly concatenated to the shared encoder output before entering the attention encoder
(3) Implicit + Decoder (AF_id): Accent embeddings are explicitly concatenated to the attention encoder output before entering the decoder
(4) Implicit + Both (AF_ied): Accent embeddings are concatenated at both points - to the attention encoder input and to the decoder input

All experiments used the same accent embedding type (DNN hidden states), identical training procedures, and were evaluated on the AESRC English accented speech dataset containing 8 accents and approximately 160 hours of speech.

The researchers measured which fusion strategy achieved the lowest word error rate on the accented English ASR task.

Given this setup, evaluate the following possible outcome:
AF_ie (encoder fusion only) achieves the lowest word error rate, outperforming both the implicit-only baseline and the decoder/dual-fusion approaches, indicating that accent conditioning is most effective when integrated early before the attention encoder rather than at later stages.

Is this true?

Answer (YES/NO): NO